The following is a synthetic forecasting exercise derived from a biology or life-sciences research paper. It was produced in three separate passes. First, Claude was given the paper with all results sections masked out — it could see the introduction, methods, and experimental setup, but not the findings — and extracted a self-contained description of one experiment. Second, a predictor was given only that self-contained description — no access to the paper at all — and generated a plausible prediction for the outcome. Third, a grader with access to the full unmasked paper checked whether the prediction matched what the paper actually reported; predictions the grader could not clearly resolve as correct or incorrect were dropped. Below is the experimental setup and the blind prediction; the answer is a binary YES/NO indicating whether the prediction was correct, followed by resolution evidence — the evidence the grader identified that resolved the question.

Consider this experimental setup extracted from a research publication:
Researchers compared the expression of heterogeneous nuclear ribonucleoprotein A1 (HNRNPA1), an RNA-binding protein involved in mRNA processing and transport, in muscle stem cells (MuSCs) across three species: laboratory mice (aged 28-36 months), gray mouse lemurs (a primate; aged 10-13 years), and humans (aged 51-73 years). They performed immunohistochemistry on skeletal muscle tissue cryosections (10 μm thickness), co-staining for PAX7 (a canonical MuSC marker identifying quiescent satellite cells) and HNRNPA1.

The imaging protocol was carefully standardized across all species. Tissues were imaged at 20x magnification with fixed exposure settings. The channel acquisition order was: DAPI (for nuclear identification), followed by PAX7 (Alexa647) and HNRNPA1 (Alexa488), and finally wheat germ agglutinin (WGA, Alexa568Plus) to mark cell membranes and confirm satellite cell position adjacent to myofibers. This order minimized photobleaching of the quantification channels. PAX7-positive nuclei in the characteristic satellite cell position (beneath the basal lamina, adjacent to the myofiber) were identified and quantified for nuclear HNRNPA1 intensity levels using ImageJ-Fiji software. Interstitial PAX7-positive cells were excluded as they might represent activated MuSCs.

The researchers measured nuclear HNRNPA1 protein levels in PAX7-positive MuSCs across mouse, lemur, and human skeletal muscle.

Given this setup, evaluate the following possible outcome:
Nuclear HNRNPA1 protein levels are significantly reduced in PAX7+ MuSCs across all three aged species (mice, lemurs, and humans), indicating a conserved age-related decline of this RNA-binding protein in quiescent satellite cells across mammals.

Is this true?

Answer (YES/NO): NO